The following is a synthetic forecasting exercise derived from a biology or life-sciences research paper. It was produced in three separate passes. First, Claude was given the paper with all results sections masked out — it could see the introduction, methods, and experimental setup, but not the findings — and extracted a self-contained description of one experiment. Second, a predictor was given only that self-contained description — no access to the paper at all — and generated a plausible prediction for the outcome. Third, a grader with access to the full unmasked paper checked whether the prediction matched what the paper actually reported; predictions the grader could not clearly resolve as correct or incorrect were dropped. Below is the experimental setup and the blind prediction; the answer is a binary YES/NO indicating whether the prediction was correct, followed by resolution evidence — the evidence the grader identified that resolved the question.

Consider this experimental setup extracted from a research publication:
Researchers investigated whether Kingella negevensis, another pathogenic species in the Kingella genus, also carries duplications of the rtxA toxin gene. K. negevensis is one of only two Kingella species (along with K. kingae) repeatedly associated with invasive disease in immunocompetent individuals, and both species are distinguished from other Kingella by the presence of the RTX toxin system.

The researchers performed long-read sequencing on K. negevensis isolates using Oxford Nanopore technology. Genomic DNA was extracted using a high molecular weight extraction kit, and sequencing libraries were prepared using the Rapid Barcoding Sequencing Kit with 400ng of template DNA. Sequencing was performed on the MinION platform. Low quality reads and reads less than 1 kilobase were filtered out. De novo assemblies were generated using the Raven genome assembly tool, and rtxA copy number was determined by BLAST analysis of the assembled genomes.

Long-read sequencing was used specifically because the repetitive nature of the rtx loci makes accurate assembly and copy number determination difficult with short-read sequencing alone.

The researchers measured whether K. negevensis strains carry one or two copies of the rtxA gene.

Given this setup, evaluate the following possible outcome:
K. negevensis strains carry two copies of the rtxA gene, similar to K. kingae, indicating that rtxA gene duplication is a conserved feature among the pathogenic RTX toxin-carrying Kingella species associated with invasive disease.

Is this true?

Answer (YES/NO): NO